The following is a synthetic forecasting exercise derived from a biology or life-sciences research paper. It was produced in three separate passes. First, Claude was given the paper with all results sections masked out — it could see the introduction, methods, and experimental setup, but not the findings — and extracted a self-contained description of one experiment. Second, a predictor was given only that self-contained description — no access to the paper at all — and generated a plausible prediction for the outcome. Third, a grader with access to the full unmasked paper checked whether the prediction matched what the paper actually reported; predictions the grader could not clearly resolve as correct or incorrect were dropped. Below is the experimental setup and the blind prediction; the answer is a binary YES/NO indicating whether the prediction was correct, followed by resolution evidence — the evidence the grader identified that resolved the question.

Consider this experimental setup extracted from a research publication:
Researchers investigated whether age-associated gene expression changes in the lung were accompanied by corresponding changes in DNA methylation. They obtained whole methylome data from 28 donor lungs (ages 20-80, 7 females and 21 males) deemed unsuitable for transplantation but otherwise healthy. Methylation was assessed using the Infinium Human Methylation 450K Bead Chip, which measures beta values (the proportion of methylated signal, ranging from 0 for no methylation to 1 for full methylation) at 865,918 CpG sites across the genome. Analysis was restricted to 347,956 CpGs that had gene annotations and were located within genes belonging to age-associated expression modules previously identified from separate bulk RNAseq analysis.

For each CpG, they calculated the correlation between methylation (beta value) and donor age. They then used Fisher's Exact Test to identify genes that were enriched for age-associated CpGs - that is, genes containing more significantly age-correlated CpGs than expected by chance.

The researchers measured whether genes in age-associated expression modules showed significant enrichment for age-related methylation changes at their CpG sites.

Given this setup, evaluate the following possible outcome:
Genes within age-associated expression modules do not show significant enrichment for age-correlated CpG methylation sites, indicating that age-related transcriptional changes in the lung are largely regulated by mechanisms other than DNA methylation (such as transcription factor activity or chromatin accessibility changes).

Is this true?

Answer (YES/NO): NO